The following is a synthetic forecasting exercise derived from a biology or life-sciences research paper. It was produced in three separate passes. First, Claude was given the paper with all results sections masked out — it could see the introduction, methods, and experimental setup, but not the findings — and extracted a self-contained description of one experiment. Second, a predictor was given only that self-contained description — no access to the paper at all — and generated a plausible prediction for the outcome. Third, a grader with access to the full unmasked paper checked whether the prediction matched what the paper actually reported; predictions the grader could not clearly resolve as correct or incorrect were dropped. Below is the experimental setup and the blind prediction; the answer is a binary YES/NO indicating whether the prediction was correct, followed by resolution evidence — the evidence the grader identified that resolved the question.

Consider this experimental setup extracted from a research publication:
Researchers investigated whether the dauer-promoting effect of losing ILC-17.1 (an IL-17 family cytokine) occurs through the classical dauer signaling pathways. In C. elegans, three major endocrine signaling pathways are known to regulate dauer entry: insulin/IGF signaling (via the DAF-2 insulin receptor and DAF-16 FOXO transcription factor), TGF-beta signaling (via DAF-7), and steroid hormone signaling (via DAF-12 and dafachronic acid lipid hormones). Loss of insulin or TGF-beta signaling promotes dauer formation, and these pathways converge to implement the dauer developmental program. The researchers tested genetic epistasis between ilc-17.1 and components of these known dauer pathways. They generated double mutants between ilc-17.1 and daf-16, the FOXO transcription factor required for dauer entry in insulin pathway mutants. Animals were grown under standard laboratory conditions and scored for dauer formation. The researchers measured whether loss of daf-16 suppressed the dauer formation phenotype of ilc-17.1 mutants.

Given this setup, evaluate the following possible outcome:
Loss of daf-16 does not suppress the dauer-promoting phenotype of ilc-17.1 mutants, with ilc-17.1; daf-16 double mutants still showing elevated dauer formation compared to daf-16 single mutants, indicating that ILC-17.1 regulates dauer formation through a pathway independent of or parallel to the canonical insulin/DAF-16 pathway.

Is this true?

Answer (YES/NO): NO